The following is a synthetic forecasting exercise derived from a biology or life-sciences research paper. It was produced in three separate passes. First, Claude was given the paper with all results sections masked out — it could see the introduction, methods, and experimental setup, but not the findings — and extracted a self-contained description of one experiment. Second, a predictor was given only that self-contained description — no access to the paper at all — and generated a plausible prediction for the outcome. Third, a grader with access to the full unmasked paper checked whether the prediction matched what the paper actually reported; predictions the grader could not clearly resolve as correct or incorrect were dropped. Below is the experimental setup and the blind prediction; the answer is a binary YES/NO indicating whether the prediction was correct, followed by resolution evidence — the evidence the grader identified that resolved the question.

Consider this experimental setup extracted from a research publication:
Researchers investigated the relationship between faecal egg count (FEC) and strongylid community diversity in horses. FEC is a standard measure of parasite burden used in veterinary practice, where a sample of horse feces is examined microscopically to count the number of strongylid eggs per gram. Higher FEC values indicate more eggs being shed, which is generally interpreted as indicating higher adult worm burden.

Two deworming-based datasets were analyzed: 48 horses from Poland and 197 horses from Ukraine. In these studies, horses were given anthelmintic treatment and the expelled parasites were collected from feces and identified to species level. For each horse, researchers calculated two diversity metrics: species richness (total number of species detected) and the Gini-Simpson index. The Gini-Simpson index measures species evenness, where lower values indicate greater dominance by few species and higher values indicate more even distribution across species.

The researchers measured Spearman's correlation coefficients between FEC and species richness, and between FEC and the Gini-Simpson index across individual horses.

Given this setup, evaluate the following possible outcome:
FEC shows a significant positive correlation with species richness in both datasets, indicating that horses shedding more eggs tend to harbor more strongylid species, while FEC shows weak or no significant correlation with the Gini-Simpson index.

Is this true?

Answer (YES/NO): NO